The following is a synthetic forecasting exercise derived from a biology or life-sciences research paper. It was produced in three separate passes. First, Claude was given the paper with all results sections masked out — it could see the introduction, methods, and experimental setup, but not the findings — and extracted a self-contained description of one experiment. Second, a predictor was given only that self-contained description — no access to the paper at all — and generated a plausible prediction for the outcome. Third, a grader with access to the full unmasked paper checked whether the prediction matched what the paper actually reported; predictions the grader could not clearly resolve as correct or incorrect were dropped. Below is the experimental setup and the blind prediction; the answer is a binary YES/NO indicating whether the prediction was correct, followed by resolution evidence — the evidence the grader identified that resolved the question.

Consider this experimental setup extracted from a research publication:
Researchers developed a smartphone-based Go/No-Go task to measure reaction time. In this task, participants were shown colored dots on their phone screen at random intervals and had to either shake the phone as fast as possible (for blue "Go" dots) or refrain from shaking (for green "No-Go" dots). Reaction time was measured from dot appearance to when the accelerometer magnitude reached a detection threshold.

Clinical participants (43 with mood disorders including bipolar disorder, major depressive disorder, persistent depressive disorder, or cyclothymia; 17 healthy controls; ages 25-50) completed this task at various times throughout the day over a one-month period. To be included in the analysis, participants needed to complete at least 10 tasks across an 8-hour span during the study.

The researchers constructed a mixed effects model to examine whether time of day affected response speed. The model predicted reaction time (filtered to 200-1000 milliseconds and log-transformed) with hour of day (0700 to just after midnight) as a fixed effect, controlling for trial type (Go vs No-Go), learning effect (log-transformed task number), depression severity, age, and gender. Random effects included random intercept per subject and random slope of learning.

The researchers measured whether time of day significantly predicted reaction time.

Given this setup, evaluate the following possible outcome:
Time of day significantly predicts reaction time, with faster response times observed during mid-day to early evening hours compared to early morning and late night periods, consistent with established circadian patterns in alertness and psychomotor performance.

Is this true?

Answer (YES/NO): YES